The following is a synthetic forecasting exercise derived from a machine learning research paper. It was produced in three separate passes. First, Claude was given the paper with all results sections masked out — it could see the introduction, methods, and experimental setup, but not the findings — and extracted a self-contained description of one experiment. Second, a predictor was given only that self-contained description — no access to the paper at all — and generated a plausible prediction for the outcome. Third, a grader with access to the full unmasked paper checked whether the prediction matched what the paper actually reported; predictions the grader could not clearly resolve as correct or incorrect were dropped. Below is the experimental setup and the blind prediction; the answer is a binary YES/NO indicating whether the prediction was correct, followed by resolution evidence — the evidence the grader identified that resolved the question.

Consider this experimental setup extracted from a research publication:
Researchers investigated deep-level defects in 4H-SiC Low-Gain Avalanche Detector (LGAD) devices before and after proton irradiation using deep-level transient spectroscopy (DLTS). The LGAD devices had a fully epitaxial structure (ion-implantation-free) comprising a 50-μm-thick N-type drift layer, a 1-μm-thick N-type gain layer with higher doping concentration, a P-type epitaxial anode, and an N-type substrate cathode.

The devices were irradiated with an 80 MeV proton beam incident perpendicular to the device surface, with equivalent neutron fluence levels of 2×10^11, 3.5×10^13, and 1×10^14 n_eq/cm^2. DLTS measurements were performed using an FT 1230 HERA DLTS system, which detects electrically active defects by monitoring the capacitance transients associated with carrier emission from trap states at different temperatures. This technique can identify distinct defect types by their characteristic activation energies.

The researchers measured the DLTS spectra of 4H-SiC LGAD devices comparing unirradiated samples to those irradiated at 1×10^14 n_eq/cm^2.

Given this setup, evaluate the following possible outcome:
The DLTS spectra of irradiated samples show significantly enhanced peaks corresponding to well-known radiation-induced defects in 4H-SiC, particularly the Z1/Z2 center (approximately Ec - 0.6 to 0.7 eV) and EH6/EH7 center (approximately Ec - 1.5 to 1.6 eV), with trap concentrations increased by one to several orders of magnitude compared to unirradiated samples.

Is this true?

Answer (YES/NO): NO